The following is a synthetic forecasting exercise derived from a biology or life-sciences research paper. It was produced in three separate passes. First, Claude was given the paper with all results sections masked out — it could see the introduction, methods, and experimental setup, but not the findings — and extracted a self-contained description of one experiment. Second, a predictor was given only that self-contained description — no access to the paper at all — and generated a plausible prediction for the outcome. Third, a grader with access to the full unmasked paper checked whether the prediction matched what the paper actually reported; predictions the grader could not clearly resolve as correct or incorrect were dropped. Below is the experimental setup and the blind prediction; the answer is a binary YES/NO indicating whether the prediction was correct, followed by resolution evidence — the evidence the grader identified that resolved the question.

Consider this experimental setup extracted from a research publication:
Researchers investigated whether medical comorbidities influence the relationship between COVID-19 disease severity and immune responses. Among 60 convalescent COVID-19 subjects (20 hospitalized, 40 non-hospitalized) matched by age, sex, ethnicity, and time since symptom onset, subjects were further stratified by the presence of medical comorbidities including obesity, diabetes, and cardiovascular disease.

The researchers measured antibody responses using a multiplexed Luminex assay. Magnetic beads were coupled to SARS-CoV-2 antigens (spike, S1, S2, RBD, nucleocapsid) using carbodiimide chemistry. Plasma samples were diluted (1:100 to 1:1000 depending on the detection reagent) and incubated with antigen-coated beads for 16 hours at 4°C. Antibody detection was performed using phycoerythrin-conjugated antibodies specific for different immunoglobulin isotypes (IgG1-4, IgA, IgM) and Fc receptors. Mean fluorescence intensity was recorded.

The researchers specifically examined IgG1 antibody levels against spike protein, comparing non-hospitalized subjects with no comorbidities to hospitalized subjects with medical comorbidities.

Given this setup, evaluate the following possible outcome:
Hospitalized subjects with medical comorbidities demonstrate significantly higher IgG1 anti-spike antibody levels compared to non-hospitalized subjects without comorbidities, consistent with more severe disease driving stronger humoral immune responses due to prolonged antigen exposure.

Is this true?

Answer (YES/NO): YES